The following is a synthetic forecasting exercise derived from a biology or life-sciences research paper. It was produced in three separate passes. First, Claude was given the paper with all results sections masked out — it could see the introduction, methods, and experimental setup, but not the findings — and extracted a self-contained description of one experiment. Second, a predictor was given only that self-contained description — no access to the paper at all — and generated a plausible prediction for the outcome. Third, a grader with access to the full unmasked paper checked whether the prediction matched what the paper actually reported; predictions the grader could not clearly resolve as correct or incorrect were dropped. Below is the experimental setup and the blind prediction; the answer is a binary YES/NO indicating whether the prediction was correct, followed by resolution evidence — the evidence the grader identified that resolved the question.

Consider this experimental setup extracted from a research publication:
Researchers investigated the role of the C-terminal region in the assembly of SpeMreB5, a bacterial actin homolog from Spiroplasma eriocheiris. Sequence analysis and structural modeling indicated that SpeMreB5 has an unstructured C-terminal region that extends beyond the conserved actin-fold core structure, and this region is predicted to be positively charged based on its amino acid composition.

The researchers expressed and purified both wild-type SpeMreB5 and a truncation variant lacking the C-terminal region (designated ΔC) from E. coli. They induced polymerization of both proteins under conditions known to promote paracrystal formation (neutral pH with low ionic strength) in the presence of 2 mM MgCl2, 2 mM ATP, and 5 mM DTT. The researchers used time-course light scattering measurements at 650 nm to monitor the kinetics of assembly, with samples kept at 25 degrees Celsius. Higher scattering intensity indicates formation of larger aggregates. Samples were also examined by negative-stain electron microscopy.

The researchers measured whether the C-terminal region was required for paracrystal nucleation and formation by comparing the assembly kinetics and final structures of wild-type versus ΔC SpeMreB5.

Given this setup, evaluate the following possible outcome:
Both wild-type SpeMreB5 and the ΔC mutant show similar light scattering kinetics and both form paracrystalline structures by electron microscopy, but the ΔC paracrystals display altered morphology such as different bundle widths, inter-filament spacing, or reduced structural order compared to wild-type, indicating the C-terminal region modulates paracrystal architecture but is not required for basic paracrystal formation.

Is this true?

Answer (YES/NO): NO